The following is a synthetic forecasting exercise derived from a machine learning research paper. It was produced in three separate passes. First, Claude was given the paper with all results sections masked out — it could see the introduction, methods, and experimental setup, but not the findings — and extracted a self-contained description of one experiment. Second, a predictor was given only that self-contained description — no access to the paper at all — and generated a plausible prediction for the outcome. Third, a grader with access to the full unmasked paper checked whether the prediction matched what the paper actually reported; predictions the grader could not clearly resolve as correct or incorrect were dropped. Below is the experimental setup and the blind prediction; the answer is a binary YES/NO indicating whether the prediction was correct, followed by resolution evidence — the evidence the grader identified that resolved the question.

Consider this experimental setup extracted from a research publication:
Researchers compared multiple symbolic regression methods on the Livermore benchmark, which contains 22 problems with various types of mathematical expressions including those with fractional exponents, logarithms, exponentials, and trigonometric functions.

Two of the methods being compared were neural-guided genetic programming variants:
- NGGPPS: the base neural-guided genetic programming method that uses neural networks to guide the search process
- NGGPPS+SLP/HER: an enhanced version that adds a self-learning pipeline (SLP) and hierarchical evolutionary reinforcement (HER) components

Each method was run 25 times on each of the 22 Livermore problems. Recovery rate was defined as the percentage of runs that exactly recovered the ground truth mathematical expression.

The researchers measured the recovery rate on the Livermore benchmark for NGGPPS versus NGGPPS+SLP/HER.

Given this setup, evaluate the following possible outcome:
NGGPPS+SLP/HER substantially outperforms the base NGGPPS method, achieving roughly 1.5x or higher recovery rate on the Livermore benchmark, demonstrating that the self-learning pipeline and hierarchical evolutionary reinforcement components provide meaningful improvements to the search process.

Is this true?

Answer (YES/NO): NO